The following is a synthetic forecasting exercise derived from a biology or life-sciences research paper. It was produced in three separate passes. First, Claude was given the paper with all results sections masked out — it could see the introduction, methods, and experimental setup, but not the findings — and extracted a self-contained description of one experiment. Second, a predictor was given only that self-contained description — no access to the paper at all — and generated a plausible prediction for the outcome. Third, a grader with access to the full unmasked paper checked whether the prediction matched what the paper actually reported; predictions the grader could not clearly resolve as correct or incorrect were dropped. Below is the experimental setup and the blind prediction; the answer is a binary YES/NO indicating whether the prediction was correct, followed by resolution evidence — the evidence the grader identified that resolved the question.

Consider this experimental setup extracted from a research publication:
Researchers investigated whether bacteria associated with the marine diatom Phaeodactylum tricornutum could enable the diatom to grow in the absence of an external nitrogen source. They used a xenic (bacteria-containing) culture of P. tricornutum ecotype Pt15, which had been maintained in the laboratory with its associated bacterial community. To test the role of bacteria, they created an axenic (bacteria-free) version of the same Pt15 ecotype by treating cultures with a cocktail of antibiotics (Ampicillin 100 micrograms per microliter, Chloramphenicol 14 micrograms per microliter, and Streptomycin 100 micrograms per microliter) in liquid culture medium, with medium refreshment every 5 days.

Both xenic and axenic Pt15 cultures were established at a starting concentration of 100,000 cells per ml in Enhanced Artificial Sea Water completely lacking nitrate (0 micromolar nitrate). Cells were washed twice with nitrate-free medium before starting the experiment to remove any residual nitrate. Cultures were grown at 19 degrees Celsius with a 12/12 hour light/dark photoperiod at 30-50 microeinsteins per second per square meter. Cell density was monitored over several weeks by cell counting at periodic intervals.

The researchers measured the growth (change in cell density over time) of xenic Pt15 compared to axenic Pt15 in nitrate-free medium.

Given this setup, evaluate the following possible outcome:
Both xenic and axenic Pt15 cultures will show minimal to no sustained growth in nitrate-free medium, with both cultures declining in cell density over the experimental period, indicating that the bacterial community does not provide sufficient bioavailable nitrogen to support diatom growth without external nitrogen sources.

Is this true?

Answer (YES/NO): NO